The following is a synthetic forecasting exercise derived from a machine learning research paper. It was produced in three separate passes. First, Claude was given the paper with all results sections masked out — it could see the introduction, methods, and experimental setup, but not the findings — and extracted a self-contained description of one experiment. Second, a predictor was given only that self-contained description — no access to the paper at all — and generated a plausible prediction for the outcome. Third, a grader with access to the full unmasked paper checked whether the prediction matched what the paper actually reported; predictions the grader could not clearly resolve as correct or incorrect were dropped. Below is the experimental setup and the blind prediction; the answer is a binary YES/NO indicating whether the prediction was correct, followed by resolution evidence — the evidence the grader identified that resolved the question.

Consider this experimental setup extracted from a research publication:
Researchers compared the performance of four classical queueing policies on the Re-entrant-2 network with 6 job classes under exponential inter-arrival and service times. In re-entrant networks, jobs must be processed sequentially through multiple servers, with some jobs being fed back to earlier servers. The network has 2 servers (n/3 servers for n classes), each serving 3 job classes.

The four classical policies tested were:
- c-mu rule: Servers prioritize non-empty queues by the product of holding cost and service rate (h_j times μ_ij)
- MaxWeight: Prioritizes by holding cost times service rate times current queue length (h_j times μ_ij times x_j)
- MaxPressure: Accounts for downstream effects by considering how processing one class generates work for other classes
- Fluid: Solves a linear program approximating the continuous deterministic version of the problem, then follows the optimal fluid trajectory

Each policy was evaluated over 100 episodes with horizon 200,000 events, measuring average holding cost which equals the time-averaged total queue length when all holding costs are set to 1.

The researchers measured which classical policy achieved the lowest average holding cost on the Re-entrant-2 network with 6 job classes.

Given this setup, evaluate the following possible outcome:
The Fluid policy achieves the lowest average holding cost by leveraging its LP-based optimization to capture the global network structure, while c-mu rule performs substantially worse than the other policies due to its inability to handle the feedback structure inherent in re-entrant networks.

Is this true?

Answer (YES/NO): NO